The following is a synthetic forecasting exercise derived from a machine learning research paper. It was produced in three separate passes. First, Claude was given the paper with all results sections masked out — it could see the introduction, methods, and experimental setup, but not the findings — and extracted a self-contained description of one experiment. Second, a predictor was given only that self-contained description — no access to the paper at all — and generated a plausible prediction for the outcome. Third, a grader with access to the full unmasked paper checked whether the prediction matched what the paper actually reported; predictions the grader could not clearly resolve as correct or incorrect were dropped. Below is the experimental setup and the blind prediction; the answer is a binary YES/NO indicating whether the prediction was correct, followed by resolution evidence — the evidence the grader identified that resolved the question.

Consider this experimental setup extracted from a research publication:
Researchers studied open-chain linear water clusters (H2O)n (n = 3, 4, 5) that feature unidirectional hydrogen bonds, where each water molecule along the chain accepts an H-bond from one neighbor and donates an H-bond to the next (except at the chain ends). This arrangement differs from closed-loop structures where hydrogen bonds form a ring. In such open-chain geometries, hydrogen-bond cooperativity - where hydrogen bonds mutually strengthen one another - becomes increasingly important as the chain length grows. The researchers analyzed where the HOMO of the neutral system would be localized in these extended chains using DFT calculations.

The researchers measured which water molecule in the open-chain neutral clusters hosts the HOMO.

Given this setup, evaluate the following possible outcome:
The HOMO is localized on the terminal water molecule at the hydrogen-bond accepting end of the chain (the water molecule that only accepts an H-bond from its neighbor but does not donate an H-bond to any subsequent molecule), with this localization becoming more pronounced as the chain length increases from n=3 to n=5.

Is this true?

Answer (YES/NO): NO